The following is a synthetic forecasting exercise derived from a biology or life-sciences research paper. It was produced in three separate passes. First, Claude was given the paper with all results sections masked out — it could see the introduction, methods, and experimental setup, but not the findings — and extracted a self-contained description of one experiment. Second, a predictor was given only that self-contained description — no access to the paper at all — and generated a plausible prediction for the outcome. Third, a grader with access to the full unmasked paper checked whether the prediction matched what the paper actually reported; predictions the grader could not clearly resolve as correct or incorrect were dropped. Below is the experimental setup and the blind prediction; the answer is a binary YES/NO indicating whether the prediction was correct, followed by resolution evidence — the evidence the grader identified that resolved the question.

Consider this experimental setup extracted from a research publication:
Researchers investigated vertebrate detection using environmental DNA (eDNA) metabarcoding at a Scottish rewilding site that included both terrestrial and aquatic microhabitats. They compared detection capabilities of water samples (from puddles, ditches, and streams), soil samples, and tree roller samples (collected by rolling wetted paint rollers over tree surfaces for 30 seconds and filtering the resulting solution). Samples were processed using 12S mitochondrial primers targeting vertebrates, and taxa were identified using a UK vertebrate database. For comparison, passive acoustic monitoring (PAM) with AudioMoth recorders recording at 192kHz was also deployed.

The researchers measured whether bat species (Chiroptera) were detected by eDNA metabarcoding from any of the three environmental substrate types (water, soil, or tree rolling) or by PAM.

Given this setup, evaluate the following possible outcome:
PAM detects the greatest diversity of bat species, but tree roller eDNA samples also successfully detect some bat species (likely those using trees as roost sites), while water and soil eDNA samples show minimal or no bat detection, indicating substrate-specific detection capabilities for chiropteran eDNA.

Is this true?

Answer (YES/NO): NO